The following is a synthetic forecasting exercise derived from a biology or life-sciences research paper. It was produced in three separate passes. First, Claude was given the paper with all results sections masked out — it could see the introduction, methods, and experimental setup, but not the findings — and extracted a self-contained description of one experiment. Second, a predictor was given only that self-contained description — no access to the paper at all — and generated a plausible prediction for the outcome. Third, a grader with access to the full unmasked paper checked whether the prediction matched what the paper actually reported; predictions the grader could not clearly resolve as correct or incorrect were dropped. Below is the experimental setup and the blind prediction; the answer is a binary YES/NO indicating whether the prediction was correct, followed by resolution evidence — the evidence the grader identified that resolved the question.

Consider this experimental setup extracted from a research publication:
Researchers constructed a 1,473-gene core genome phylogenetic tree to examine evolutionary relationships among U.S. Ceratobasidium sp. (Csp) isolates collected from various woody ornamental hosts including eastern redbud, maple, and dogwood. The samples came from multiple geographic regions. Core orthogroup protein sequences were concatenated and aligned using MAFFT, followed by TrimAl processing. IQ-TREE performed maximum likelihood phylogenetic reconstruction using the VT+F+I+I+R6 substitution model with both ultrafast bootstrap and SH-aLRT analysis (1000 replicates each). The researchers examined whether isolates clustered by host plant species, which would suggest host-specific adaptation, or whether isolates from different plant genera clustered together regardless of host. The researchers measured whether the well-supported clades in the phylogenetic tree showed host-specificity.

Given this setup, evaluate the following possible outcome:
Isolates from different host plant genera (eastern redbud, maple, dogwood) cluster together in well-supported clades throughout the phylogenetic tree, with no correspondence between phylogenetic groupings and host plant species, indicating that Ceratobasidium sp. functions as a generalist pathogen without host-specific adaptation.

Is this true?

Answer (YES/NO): YES